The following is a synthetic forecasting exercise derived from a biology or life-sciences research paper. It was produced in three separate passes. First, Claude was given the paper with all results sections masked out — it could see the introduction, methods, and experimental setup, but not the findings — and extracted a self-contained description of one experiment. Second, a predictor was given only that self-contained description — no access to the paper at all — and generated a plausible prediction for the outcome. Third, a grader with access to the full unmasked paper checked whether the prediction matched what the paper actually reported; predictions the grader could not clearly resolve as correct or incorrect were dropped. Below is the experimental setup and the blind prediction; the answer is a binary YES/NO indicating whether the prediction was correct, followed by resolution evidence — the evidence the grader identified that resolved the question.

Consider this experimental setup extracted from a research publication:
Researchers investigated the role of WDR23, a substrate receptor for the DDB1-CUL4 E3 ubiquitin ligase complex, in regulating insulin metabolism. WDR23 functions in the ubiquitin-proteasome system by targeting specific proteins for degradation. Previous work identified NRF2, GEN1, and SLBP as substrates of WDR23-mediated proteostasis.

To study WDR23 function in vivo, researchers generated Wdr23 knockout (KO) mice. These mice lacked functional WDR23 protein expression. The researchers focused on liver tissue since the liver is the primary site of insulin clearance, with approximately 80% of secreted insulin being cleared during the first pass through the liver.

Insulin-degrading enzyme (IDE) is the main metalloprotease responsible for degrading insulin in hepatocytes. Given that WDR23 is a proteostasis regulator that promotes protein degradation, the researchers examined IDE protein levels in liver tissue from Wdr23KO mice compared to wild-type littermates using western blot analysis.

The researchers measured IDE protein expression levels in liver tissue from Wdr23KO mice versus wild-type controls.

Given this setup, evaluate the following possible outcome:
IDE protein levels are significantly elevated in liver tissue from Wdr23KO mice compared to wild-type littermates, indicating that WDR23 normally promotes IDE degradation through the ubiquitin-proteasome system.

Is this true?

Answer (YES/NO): NO